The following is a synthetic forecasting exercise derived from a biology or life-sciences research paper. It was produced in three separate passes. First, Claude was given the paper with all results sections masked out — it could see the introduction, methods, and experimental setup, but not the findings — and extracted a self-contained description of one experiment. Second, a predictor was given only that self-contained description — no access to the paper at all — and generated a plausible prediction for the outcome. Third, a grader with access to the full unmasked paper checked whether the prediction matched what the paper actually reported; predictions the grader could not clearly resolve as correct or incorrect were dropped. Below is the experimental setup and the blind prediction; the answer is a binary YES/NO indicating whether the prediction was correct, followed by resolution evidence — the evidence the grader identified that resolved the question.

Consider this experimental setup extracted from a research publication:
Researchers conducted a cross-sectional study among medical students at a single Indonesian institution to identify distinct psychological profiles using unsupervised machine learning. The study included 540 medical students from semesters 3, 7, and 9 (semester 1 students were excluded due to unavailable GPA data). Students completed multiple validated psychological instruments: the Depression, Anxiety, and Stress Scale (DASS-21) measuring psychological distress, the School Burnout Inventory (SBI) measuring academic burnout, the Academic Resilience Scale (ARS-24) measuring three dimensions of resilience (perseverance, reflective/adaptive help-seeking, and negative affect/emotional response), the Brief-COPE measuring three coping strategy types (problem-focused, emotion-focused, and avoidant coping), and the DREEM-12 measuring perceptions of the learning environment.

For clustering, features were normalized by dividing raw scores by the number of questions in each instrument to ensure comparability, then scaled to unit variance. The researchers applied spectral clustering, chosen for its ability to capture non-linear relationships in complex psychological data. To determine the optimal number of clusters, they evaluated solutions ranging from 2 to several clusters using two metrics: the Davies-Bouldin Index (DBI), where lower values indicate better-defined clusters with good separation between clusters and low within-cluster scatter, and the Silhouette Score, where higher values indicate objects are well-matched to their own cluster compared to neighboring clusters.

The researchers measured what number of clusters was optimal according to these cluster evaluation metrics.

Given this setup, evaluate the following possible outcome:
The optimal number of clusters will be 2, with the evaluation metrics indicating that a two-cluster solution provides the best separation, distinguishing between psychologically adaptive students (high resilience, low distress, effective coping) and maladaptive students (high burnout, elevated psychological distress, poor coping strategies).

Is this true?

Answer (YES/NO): NO